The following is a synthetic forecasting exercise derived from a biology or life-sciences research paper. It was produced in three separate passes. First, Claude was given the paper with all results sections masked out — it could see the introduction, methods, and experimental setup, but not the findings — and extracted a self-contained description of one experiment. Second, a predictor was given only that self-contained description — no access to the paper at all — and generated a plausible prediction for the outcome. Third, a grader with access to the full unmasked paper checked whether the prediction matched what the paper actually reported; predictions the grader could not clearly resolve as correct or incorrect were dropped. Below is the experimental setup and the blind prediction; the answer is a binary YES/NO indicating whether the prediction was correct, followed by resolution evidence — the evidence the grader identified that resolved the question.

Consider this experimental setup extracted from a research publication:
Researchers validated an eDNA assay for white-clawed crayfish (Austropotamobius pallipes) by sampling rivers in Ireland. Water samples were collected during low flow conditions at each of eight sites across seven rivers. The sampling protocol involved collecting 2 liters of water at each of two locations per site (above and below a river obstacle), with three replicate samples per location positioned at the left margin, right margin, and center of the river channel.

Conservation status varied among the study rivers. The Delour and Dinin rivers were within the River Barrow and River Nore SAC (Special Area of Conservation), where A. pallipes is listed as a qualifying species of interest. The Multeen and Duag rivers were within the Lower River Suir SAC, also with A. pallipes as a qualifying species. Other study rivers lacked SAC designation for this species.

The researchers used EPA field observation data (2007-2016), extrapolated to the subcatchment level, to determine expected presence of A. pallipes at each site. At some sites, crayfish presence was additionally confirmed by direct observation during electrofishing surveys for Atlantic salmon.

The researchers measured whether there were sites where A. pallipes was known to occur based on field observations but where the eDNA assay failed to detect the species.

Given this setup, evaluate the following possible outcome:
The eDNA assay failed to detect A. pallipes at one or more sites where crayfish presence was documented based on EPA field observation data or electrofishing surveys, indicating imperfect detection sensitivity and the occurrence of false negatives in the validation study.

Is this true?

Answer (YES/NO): NO